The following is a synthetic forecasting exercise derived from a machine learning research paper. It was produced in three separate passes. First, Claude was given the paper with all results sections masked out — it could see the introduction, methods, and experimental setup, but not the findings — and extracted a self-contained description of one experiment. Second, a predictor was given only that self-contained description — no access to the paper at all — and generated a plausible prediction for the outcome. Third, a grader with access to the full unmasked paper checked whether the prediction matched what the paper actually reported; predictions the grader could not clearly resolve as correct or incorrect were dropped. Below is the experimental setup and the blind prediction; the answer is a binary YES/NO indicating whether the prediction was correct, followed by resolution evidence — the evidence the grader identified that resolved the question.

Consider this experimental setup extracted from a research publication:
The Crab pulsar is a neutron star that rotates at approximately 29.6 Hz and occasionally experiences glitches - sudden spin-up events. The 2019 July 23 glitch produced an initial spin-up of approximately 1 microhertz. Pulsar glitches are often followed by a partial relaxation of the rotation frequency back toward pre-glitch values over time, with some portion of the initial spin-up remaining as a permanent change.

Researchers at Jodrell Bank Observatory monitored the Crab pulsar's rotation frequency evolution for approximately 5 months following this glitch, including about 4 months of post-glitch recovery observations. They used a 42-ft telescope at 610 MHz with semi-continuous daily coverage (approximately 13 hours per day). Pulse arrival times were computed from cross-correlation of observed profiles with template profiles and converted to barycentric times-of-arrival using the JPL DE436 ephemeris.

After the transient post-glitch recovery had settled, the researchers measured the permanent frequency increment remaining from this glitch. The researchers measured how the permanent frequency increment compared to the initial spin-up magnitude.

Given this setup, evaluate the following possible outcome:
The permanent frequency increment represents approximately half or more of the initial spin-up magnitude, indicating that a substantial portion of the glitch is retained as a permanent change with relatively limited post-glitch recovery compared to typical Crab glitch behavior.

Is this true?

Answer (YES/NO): YES